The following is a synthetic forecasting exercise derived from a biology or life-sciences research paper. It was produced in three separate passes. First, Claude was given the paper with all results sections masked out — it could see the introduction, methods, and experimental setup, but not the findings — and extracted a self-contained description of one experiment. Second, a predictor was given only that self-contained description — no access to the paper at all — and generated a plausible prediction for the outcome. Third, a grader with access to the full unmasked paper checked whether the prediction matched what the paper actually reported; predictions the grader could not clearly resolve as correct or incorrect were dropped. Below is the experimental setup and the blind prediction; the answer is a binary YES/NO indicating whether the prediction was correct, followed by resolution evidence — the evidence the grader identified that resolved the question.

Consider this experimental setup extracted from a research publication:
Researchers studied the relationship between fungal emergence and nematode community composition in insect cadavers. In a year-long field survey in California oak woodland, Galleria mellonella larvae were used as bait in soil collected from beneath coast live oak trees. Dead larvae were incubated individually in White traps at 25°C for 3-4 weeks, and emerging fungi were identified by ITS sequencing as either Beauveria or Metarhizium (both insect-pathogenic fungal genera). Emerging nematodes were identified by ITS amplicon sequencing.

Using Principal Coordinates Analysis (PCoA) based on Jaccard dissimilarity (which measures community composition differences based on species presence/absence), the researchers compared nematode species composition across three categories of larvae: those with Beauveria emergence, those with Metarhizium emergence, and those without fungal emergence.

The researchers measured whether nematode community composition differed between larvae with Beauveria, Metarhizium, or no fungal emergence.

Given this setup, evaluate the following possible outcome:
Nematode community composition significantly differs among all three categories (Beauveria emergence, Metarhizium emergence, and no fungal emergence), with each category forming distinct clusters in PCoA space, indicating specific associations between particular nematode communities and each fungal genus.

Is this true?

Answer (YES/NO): NO